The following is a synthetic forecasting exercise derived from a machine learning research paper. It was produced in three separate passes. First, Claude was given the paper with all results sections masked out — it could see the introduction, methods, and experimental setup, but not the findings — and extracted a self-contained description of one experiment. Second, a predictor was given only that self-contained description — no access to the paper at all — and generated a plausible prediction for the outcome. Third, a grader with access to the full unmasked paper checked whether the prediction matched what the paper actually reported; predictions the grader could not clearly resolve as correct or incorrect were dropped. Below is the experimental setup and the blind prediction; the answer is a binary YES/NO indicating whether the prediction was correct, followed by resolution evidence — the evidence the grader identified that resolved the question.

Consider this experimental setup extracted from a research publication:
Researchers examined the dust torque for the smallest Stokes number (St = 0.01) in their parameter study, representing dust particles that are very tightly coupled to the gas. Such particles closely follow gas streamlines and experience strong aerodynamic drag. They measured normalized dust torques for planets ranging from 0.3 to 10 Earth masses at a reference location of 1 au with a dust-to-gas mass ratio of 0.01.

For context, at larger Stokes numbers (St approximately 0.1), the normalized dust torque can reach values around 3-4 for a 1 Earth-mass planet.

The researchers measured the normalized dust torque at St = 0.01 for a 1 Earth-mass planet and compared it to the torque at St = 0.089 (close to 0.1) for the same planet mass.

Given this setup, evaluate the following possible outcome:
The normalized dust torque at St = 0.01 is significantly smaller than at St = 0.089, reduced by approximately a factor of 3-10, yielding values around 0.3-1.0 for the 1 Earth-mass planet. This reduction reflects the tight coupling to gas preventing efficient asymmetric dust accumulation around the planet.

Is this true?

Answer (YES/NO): NO